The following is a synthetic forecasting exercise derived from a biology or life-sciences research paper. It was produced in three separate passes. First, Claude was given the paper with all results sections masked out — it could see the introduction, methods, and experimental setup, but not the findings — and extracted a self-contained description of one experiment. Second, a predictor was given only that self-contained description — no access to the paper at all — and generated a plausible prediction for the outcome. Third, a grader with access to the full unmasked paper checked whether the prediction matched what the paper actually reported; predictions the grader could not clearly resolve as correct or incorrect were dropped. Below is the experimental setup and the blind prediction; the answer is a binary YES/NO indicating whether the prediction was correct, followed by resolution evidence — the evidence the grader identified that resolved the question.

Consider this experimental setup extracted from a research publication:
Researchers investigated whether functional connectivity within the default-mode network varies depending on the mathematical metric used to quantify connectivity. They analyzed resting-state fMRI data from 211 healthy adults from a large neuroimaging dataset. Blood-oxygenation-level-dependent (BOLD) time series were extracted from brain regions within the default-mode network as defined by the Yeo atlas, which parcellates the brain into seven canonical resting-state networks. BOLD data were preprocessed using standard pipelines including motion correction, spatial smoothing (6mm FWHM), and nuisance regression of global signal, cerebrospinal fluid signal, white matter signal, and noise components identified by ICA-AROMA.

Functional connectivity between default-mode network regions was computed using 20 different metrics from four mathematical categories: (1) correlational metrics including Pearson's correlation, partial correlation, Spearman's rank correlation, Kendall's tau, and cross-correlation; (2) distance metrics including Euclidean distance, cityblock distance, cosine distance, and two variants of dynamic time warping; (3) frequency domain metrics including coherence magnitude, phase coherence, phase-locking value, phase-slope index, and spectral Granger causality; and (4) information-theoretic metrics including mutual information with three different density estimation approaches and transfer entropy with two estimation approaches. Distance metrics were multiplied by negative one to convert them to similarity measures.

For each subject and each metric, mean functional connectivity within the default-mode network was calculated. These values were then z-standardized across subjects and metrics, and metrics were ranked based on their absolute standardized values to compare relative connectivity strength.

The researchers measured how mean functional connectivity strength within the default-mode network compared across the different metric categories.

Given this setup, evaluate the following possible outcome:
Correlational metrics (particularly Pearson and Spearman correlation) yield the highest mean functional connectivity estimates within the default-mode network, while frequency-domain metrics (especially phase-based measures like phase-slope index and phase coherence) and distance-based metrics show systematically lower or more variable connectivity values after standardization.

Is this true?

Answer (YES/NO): NO